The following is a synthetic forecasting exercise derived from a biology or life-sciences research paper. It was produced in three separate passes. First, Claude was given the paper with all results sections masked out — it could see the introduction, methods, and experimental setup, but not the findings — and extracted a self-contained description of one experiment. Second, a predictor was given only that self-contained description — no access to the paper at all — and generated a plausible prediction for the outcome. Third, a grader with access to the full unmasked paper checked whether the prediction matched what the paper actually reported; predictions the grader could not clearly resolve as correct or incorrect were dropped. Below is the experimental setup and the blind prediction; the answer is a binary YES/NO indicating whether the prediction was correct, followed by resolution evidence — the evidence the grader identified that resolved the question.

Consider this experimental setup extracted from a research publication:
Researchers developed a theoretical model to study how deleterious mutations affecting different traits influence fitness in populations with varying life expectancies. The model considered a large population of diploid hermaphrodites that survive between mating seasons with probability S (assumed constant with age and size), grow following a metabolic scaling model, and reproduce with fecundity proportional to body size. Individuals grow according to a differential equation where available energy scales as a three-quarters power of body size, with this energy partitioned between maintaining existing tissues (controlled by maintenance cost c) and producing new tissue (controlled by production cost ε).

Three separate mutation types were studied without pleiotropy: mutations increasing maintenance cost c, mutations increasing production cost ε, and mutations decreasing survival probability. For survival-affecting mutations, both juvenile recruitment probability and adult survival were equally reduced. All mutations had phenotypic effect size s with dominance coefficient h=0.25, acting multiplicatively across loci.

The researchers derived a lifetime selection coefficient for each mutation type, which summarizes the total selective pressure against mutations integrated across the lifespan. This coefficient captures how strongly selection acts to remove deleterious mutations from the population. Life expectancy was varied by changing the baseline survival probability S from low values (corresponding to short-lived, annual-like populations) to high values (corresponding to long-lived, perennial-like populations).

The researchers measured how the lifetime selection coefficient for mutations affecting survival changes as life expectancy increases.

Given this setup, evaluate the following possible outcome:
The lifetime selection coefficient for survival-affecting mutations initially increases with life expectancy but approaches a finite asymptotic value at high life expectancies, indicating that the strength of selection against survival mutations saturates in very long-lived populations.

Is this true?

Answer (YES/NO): NO